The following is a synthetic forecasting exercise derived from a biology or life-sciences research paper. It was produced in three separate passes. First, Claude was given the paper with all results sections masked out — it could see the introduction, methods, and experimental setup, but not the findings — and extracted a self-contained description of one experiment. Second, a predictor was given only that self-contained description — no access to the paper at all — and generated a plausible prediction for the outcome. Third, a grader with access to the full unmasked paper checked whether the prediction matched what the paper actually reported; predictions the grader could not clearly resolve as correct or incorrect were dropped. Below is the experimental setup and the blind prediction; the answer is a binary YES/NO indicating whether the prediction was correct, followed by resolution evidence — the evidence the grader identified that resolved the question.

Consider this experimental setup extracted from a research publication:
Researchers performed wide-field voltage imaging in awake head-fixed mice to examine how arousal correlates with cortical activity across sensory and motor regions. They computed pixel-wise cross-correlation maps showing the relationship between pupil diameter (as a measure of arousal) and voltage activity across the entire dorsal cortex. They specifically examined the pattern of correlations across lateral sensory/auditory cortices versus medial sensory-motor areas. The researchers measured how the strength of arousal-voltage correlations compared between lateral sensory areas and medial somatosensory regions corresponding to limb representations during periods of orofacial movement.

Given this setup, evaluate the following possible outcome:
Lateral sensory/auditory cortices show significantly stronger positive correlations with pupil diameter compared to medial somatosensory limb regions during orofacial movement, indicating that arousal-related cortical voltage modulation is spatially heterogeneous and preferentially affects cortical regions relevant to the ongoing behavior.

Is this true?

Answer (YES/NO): NO